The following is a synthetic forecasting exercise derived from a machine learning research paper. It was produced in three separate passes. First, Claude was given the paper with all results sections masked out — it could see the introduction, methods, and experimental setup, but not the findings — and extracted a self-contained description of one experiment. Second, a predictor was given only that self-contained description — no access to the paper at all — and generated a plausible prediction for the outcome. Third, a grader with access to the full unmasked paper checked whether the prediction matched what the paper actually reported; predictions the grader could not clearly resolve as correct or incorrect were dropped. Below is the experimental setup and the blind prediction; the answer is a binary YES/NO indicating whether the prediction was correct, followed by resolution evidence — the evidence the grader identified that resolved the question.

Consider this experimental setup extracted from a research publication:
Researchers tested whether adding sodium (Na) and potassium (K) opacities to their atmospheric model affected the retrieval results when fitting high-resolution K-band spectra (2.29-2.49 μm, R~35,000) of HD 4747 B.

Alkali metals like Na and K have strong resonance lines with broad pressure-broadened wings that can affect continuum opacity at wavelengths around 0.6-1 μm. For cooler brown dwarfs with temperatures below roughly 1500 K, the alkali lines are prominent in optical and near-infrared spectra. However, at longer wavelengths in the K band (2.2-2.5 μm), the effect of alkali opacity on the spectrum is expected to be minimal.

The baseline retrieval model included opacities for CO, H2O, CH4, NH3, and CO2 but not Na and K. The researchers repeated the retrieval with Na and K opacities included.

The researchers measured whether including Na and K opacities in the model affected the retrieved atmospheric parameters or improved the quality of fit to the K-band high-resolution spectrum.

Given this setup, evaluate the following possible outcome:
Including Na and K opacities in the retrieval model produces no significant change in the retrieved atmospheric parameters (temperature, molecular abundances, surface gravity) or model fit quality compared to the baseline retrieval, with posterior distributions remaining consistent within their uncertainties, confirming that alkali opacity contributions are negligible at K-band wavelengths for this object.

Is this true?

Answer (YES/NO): YES